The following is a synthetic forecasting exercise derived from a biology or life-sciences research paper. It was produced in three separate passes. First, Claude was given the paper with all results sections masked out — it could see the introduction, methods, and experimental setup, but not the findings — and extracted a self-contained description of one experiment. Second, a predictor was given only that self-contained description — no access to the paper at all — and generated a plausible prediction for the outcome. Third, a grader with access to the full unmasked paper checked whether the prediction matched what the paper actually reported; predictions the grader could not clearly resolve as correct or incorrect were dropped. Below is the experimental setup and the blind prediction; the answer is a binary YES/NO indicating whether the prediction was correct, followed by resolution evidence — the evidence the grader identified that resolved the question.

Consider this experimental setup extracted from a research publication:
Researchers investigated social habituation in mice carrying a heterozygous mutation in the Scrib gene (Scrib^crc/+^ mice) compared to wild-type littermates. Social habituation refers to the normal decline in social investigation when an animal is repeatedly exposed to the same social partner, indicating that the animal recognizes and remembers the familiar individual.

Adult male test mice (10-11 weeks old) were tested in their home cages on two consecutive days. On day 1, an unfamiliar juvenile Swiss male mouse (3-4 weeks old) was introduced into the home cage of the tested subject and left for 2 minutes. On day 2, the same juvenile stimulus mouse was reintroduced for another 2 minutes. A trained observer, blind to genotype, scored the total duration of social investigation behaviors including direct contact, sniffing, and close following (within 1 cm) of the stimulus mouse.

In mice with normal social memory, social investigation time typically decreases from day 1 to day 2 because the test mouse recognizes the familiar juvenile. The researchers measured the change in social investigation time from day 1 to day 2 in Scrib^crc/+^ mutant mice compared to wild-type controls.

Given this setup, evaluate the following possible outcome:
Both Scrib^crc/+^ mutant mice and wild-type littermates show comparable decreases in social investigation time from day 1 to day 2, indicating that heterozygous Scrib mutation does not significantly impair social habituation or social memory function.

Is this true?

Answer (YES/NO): NO